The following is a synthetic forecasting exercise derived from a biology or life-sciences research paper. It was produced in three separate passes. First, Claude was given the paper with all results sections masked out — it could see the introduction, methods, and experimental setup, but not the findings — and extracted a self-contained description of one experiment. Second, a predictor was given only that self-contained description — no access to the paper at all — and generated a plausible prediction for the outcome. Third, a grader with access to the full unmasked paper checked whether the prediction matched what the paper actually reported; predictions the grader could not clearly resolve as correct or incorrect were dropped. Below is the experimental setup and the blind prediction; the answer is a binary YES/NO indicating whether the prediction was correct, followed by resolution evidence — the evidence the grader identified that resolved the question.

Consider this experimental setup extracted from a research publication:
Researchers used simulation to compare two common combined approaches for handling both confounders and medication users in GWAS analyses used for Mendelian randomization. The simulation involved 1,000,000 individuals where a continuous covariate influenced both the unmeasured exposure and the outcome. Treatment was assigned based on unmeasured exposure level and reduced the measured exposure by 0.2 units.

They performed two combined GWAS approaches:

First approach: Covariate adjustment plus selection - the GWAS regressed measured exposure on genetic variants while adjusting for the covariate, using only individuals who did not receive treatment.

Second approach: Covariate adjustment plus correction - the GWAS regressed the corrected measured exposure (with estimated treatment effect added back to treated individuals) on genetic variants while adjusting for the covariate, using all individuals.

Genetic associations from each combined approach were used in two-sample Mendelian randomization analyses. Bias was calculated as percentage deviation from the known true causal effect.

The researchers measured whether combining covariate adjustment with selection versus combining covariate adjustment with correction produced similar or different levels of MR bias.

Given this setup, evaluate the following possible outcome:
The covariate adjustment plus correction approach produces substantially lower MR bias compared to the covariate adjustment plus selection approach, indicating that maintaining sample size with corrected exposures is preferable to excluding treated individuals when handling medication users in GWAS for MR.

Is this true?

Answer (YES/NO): YES